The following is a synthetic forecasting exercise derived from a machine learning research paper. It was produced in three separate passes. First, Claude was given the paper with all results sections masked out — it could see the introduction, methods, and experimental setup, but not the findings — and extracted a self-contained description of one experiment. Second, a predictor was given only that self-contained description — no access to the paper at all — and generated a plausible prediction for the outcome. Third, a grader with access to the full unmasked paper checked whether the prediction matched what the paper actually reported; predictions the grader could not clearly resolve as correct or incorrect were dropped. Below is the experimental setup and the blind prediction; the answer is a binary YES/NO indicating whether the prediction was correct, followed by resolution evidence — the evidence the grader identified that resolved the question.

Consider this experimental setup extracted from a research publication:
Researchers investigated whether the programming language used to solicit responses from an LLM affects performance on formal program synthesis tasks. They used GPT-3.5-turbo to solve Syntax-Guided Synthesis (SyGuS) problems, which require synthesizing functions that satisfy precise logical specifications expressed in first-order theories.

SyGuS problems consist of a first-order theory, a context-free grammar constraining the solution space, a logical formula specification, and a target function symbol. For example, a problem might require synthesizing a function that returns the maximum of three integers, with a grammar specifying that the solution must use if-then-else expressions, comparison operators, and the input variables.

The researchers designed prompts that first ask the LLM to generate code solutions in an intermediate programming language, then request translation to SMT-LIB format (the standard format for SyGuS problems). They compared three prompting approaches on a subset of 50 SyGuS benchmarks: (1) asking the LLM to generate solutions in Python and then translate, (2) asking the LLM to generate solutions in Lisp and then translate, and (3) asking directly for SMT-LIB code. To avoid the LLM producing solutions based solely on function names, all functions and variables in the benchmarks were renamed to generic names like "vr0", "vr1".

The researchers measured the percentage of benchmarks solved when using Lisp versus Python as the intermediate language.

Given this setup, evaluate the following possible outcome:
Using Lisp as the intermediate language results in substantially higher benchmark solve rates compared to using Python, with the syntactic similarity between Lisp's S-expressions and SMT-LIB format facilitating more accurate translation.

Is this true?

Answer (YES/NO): NO